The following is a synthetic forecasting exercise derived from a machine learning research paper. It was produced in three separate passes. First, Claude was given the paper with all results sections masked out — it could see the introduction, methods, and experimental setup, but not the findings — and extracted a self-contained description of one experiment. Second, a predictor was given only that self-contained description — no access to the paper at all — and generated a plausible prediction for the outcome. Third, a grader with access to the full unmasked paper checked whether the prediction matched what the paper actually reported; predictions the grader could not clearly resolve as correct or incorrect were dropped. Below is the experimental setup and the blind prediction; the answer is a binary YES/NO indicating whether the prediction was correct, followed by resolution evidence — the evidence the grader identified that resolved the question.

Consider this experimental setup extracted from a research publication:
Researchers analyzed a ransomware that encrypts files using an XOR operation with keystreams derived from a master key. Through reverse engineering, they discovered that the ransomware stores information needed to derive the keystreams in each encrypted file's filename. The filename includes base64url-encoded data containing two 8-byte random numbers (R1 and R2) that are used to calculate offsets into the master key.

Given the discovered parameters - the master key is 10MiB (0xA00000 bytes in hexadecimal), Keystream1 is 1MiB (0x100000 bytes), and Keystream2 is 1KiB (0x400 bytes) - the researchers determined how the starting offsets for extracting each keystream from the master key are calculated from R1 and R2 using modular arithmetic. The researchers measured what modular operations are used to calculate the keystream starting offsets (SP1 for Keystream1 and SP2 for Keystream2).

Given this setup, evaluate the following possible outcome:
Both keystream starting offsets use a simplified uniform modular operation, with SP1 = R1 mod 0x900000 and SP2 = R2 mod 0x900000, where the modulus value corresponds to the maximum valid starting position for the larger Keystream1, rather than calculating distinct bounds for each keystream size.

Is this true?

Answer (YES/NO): NO